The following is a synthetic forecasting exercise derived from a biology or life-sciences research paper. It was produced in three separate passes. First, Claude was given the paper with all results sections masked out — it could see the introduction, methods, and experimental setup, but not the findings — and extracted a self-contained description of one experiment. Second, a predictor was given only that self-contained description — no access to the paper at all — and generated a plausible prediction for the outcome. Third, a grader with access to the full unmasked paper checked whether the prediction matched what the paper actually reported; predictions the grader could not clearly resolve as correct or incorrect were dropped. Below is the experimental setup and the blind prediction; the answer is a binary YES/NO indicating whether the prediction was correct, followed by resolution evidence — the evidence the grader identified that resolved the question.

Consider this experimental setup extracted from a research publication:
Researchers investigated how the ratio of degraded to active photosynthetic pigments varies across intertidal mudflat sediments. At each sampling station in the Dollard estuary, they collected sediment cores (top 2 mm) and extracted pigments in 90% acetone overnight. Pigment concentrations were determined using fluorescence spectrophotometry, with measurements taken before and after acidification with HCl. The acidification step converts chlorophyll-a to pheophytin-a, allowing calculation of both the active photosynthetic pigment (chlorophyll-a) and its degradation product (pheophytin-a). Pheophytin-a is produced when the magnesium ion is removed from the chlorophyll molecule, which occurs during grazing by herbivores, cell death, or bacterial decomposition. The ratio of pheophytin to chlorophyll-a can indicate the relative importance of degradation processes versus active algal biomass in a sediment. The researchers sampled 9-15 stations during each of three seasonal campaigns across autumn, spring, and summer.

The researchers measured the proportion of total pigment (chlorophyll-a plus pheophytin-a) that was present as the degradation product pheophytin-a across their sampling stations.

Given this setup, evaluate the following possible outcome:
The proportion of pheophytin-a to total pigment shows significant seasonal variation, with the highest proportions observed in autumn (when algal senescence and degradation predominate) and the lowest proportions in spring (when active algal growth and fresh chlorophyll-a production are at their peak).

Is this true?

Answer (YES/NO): NO